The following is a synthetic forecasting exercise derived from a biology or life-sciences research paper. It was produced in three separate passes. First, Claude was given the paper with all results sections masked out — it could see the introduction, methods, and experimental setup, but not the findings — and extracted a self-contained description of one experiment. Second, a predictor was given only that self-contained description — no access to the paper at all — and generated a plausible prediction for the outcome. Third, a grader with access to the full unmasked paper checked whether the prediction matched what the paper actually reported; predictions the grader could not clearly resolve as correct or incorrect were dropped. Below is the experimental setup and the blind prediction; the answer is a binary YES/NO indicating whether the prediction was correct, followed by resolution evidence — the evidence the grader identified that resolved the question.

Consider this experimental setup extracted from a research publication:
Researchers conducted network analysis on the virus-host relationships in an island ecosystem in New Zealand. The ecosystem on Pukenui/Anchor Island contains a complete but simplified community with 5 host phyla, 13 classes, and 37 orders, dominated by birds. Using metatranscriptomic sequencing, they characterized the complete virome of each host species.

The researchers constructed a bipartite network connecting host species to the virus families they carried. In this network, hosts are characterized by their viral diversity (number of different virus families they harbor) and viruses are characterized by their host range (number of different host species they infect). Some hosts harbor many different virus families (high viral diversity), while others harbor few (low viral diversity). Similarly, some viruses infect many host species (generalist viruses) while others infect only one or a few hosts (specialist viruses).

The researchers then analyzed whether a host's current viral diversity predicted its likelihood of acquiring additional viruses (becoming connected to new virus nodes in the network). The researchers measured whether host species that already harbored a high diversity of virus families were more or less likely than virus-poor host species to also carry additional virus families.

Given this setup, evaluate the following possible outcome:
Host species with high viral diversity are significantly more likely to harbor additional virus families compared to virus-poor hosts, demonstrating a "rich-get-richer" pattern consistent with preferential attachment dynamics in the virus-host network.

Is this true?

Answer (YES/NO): YES